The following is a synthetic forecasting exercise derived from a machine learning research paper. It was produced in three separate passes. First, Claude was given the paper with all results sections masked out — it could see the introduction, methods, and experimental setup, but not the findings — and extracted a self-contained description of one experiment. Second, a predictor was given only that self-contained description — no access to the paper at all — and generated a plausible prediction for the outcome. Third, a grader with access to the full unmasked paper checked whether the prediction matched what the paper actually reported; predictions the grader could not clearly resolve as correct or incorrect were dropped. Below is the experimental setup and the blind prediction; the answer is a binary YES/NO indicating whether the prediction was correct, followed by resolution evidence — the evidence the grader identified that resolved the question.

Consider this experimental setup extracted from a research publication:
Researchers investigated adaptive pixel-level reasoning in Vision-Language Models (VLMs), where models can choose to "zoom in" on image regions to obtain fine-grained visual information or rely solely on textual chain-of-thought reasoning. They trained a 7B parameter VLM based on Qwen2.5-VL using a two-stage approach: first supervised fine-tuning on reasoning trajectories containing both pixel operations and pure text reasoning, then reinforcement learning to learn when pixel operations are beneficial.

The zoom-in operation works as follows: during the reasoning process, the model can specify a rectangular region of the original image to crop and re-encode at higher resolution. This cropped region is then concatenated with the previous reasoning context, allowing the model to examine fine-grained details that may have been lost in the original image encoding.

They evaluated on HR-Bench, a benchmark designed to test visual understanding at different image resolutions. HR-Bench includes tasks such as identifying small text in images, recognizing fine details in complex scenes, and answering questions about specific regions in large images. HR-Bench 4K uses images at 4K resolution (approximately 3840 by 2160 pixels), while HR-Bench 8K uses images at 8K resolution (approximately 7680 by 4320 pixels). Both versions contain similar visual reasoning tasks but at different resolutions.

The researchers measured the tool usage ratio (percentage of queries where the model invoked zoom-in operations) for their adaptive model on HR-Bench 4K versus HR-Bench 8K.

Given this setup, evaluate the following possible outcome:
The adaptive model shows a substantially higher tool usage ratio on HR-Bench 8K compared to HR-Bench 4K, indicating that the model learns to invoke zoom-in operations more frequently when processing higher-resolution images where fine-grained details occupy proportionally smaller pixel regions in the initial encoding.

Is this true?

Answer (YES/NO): YES